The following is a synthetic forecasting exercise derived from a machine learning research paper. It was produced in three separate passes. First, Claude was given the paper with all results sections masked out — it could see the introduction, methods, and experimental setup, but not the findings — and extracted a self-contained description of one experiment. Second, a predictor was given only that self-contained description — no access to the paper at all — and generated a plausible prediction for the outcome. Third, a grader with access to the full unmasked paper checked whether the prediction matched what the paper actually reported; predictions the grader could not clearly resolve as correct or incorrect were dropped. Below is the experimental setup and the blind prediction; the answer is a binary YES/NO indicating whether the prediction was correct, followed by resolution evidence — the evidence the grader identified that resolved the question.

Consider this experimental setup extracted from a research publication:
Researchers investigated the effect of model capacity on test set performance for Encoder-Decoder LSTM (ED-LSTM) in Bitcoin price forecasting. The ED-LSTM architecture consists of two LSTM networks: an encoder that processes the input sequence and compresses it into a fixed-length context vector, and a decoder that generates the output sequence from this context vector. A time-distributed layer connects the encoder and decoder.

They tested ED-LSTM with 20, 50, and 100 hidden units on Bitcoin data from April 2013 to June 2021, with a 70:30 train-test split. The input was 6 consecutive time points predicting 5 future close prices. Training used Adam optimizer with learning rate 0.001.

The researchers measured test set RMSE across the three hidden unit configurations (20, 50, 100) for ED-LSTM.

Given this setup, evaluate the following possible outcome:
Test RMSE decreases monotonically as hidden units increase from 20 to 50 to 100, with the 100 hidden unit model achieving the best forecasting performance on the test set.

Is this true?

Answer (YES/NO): YES